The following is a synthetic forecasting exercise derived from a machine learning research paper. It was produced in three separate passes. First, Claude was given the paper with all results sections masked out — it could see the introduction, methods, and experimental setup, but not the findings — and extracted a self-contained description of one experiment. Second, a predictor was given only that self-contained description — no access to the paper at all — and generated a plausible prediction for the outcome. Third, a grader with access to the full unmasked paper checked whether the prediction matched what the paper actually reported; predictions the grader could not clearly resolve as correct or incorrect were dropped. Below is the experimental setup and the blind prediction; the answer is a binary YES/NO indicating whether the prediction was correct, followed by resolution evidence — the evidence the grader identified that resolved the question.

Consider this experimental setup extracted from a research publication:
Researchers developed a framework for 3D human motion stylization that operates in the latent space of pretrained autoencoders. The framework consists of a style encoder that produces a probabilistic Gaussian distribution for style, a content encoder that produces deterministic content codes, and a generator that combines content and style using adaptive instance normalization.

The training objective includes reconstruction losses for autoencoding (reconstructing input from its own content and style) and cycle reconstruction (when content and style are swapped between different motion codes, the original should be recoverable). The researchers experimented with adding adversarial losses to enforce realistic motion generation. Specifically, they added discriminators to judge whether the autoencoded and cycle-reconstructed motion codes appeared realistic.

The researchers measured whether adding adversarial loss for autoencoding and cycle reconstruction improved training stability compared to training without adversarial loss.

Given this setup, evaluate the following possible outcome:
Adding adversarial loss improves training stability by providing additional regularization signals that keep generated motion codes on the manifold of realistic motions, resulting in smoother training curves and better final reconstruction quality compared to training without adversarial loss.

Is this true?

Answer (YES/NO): NO